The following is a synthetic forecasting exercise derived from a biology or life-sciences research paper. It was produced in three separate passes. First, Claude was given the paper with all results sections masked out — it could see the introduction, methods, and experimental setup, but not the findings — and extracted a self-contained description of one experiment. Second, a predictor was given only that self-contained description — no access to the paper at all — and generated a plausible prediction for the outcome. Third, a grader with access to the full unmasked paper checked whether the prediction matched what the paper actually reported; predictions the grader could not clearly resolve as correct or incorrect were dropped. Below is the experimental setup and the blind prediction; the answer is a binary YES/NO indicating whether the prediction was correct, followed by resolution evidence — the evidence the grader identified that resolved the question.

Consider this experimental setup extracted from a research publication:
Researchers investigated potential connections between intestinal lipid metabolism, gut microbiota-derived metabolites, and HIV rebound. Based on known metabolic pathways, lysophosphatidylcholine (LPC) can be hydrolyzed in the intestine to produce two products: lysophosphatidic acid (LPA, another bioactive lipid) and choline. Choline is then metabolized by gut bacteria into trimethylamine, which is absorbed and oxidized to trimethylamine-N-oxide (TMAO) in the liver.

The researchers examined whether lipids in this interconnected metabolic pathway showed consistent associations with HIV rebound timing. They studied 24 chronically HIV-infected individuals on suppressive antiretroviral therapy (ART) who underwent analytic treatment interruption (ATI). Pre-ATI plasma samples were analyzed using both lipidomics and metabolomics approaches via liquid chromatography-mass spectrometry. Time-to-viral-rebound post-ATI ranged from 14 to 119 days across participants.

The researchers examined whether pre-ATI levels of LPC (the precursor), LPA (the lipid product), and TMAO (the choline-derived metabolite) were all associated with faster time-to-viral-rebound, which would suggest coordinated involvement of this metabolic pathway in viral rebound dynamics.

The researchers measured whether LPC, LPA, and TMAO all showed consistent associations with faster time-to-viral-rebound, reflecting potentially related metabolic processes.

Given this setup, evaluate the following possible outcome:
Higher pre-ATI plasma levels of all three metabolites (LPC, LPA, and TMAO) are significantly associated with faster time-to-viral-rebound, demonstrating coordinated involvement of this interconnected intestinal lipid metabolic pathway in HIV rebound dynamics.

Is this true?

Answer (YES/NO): YES